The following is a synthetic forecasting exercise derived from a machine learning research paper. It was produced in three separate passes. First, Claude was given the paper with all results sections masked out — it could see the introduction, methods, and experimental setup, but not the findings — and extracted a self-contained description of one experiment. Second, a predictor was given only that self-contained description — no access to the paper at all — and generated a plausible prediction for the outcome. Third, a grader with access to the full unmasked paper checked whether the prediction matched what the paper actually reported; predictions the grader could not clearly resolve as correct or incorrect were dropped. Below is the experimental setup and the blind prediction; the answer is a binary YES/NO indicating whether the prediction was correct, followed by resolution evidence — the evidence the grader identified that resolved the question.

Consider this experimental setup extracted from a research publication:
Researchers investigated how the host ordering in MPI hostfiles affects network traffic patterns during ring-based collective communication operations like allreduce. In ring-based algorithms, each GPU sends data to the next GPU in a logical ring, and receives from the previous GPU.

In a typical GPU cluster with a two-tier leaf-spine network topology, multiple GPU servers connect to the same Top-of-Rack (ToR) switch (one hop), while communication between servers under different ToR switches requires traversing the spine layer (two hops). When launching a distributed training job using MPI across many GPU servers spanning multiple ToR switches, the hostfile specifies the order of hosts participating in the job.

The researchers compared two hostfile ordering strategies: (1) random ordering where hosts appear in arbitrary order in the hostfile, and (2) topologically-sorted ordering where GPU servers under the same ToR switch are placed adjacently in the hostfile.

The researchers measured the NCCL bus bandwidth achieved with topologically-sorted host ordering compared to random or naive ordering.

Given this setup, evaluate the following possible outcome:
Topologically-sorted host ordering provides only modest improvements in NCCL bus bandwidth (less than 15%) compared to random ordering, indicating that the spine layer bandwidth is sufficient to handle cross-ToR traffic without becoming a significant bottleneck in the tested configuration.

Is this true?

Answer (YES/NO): YES